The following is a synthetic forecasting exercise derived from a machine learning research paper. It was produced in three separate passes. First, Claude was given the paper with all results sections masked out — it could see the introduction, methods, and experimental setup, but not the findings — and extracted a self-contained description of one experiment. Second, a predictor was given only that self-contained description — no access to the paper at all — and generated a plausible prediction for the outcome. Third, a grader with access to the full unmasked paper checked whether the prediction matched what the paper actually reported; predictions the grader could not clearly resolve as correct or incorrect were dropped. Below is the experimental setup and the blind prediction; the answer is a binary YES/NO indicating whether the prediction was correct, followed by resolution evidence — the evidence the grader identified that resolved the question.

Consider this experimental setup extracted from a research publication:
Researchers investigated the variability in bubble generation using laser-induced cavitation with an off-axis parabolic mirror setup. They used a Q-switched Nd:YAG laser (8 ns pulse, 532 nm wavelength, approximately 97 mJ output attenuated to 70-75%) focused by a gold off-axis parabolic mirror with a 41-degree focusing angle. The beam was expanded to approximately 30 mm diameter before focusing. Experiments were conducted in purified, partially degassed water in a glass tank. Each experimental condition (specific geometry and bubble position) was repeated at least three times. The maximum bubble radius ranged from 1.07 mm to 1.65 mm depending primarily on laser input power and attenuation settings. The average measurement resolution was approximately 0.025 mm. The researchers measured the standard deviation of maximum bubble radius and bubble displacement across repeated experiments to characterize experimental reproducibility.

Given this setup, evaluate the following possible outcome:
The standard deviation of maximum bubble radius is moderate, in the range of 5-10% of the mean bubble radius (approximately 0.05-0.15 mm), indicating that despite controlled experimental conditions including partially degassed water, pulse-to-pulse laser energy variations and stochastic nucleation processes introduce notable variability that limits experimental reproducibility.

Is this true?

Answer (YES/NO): NO